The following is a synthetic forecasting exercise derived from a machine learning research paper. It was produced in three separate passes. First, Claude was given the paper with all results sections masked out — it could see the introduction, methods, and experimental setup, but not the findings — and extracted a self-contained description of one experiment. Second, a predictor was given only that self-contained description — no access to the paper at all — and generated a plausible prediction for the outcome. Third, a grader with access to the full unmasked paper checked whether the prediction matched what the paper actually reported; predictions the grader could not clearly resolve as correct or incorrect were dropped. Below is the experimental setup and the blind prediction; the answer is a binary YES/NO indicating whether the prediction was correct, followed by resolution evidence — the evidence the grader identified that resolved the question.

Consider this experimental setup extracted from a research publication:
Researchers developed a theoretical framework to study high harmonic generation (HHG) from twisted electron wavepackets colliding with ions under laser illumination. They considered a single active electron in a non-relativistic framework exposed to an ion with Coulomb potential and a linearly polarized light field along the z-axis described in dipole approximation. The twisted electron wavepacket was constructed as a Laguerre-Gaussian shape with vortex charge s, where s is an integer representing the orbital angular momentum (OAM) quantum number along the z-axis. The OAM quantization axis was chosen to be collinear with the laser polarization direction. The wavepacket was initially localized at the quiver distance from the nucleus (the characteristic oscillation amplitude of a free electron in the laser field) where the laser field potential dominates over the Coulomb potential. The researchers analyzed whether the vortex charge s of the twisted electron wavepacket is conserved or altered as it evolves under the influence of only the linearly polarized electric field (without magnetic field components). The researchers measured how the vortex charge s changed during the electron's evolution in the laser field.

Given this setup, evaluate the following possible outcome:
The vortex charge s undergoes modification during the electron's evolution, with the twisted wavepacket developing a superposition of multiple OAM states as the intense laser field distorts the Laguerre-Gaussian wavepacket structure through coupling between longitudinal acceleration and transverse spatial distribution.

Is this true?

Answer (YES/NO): NO